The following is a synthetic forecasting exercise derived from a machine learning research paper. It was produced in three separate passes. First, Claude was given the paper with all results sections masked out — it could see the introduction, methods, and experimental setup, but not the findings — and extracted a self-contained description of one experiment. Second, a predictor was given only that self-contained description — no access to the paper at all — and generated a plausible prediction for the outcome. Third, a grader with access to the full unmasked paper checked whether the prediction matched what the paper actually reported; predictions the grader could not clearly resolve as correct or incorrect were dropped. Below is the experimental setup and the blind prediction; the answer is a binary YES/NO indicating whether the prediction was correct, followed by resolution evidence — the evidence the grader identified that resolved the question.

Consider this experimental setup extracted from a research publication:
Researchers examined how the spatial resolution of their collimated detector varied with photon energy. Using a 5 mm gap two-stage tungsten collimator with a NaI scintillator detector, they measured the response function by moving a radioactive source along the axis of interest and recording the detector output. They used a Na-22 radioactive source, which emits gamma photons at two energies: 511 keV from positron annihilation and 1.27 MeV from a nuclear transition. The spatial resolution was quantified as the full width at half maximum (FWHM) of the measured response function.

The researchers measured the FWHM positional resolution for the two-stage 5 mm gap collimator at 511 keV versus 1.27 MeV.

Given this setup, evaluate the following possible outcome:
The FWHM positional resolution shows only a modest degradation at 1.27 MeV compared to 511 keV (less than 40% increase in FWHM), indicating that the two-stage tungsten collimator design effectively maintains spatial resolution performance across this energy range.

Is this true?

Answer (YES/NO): YES